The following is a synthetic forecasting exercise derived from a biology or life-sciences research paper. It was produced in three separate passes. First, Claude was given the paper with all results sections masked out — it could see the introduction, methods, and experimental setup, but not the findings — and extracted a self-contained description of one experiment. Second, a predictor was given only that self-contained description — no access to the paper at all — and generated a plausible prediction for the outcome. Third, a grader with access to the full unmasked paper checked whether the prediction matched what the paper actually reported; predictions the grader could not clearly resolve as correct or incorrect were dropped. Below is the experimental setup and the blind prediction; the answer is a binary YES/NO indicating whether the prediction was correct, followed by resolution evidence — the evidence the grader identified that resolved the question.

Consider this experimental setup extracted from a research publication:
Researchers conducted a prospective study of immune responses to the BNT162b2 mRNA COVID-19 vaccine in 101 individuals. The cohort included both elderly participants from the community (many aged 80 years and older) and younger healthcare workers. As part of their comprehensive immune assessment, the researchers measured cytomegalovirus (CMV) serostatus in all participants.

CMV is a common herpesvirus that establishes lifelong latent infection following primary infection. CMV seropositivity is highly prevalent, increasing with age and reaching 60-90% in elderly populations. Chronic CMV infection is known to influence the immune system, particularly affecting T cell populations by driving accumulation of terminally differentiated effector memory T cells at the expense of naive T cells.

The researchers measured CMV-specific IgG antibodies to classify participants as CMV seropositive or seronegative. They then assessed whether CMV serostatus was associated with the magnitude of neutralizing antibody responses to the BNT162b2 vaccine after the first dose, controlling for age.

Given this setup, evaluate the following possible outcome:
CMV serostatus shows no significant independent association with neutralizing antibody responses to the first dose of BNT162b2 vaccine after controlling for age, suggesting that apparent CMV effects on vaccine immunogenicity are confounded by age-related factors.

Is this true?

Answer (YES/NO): YES